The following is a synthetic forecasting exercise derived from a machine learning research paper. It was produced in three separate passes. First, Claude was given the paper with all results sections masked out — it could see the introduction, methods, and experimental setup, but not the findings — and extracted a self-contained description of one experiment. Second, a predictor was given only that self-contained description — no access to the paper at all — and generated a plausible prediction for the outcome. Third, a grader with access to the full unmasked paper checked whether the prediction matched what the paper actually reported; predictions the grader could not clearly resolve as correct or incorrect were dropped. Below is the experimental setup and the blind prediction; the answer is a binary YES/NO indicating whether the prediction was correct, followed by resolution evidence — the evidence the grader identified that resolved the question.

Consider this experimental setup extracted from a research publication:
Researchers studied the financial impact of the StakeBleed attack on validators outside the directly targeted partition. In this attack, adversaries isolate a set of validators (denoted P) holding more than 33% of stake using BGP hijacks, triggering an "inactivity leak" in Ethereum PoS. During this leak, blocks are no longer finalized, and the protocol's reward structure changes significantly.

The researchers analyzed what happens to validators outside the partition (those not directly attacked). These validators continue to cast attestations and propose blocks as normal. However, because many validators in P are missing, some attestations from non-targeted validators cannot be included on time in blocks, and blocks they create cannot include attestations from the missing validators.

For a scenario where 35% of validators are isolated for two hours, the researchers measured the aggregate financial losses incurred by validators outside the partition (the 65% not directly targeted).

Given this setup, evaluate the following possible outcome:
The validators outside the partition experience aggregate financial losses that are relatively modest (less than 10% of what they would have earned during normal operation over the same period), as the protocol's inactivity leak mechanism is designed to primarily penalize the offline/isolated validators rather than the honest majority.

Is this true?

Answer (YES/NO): YES